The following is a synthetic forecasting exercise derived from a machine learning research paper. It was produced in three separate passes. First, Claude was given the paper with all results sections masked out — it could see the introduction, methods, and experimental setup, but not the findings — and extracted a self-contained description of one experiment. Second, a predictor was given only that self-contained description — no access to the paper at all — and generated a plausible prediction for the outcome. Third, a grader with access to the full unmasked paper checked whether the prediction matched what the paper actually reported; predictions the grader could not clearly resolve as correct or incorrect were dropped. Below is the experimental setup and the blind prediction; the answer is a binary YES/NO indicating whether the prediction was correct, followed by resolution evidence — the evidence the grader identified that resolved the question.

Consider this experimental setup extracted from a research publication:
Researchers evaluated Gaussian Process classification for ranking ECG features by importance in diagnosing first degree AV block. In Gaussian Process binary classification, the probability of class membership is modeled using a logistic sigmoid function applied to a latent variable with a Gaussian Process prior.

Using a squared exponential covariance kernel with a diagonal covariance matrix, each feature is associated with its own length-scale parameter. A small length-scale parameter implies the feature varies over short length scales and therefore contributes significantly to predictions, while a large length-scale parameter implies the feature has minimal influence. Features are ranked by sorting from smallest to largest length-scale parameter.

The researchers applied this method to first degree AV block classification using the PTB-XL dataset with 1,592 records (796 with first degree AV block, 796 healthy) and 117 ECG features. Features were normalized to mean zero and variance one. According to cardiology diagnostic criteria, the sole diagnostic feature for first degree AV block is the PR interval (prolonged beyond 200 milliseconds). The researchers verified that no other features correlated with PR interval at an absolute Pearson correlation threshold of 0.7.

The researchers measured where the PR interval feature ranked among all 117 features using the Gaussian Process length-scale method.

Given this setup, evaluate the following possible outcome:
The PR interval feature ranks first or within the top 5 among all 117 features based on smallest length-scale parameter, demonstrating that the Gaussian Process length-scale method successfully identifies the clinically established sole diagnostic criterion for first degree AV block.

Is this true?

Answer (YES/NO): YES